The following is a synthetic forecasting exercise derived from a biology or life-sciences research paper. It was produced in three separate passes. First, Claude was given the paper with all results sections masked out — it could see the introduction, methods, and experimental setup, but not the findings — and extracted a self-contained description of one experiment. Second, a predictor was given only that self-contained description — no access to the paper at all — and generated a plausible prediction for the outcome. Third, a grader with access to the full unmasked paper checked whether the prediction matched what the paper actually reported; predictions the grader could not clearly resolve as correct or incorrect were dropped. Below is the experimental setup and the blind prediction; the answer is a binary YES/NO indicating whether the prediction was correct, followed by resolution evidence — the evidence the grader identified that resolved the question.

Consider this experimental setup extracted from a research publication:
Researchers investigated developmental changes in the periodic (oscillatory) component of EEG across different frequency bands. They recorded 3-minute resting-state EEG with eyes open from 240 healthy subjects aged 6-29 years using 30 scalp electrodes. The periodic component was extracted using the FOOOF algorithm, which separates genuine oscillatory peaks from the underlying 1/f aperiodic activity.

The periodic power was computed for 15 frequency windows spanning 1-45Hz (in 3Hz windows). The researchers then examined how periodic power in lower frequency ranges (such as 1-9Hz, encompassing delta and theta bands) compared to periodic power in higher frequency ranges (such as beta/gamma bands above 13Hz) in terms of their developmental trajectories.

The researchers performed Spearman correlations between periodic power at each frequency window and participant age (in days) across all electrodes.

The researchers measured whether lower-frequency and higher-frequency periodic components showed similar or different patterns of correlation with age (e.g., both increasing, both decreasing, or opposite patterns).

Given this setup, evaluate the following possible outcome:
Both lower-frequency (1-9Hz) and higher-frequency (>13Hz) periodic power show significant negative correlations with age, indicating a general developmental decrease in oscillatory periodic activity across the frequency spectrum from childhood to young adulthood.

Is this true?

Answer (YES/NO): NO